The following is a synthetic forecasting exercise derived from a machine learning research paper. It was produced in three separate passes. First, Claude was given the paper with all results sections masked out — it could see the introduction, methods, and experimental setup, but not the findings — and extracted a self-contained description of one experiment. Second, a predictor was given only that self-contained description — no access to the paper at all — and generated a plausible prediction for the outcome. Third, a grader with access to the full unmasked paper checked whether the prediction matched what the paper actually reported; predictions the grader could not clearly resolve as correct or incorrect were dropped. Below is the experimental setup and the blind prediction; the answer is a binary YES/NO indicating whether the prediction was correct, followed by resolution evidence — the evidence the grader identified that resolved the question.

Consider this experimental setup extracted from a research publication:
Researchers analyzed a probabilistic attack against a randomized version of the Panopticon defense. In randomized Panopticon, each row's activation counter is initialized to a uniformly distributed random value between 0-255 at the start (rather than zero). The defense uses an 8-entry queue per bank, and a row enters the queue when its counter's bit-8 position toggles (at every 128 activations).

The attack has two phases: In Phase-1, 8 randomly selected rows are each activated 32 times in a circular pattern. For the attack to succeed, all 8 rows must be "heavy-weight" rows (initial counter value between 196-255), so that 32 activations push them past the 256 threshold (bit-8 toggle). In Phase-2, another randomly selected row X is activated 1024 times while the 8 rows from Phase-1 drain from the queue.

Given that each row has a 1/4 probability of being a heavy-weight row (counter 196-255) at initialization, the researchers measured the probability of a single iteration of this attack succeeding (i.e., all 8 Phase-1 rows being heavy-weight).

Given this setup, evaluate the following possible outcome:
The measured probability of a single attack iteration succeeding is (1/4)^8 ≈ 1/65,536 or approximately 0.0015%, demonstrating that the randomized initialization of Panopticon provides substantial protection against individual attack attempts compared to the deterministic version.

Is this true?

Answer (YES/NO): YES